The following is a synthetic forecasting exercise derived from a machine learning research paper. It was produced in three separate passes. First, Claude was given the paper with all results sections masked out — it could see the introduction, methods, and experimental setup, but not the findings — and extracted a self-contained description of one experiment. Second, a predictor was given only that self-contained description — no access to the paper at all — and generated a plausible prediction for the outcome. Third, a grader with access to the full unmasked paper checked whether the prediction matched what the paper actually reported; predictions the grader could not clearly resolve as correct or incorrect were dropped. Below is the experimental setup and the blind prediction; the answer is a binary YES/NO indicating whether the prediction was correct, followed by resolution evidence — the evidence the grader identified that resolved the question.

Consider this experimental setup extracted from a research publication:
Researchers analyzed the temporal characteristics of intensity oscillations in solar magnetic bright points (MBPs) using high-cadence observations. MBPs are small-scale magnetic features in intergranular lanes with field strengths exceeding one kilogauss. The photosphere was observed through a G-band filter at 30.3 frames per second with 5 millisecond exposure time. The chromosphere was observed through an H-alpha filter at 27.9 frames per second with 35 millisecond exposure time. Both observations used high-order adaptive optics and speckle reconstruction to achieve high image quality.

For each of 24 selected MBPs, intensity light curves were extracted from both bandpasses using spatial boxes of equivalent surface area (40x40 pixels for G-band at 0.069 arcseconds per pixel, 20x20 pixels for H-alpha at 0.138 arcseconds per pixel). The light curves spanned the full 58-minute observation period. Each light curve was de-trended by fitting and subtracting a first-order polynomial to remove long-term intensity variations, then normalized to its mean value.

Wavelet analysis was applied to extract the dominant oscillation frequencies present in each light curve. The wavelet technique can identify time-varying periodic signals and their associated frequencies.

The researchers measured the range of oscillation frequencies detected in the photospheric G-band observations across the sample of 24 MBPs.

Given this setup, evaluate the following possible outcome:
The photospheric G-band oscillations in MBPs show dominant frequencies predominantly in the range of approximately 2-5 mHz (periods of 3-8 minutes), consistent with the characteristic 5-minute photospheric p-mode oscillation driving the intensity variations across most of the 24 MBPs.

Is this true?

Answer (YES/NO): NO